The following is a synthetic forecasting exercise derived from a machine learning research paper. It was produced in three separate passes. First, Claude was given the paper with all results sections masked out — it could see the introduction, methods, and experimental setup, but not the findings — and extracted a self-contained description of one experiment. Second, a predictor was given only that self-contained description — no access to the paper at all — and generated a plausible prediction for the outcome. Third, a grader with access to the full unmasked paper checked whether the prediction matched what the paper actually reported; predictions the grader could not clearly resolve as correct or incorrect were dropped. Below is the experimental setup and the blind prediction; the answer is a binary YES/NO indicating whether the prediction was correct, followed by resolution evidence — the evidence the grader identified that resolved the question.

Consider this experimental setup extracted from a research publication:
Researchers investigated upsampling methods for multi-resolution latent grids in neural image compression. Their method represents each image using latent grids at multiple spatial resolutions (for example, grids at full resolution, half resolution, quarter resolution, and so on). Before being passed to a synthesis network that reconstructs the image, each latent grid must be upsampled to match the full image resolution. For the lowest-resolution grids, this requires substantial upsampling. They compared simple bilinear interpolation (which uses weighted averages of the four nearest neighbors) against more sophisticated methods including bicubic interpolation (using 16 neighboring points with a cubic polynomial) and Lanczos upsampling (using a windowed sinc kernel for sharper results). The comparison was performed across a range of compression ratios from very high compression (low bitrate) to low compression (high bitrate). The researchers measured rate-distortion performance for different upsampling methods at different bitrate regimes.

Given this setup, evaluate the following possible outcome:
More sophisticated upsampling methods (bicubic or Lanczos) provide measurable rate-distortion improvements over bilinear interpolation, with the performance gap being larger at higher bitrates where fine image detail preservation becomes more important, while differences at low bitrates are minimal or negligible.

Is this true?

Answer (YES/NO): NO